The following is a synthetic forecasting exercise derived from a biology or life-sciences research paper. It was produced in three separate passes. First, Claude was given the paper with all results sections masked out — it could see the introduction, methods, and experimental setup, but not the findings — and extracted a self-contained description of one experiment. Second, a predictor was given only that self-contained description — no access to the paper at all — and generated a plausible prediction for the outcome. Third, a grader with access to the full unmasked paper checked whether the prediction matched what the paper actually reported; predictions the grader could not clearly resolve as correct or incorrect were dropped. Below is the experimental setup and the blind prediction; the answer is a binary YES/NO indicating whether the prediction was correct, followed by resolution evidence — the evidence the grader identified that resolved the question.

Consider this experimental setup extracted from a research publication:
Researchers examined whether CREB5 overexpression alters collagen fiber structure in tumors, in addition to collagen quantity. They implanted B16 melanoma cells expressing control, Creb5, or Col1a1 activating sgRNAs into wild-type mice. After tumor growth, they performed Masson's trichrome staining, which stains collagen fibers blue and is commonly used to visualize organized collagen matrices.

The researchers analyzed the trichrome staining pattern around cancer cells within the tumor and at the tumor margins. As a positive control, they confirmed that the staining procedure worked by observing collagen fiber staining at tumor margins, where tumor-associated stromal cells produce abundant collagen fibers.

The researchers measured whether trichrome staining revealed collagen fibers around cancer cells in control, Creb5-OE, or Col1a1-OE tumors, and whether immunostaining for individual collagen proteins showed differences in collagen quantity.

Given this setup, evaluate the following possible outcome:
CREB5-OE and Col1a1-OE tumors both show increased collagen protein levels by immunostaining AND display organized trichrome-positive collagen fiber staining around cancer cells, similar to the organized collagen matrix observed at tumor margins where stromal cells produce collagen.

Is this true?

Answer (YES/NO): NO